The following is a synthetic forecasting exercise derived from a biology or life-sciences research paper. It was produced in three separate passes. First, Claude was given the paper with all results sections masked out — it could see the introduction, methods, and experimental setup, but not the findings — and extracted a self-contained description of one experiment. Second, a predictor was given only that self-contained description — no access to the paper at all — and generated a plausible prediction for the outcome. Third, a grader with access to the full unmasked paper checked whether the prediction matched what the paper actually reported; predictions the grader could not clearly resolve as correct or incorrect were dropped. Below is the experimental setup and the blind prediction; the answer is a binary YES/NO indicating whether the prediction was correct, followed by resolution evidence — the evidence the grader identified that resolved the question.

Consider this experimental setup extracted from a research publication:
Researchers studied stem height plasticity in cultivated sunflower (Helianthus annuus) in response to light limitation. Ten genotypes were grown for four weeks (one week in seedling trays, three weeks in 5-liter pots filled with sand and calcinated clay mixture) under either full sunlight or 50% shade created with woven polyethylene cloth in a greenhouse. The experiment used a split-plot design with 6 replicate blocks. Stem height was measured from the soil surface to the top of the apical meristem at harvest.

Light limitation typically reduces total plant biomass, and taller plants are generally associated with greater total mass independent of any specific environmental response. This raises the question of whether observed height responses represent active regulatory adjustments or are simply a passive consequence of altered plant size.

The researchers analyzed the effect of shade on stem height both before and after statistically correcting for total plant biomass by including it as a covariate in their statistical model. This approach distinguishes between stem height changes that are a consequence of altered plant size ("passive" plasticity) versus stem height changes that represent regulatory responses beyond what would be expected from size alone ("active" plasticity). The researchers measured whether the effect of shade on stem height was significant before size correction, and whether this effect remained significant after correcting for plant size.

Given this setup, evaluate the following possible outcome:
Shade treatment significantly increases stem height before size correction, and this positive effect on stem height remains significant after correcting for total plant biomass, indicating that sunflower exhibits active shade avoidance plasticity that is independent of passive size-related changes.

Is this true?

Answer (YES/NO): NO